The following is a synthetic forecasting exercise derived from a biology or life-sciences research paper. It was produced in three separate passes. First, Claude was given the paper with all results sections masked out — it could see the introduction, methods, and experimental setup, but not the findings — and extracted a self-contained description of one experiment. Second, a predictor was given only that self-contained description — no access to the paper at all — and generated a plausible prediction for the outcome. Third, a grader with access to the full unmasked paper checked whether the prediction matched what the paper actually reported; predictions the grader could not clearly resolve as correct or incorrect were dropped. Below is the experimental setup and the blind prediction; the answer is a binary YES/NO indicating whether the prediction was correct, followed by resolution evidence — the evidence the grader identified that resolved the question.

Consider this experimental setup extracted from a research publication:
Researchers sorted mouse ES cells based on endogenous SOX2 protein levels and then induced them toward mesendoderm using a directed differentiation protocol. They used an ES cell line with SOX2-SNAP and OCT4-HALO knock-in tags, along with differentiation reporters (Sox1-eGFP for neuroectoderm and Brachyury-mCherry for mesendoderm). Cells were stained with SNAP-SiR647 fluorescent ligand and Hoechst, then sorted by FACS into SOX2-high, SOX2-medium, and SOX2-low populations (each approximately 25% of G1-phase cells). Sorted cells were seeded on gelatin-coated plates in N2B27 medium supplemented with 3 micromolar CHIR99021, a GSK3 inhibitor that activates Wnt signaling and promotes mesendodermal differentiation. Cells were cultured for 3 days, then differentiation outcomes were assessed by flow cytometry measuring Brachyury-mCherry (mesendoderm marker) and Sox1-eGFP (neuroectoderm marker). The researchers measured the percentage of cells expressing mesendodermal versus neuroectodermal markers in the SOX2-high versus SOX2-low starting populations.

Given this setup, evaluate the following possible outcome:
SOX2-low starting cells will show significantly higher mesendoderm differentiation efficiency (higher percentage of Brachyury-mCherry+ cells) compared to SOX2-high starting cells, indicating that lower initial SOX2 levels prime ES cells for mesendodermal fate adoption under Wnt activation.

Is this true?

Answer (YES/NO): YES